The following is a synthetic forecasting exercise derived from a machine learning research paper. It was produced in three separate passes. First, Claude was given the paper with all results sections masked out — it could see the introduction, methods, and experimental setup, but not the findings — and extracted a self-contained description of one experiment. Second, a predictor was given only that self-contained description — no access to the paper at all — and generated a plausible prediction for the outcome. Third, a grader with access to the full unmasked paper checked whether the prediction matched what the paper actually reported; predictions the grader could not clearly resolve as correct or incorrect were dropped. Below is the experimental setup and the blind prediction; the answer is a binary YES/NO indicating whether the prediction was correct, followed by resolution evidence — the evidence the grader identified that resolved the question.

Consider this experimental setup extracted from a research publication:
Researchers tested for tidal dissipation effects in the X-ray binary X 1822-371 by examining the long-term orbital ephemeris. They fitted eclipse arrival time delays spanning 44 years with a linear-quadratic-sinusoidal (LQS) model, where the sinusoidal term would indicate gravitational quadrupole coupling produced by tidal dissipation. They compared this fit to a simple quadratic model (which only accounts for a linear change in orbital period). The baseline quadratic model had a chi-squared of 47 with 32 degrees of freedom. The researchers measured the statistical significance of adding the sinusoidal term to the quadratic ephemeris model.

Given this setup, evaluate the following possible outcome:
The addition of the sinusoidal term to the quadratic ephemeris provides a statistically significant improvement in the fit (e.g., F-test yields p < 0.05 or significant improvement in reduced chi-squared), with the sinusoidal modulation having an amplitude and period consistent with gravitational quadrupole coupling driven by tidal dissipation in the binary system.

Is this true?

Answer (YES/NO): NO